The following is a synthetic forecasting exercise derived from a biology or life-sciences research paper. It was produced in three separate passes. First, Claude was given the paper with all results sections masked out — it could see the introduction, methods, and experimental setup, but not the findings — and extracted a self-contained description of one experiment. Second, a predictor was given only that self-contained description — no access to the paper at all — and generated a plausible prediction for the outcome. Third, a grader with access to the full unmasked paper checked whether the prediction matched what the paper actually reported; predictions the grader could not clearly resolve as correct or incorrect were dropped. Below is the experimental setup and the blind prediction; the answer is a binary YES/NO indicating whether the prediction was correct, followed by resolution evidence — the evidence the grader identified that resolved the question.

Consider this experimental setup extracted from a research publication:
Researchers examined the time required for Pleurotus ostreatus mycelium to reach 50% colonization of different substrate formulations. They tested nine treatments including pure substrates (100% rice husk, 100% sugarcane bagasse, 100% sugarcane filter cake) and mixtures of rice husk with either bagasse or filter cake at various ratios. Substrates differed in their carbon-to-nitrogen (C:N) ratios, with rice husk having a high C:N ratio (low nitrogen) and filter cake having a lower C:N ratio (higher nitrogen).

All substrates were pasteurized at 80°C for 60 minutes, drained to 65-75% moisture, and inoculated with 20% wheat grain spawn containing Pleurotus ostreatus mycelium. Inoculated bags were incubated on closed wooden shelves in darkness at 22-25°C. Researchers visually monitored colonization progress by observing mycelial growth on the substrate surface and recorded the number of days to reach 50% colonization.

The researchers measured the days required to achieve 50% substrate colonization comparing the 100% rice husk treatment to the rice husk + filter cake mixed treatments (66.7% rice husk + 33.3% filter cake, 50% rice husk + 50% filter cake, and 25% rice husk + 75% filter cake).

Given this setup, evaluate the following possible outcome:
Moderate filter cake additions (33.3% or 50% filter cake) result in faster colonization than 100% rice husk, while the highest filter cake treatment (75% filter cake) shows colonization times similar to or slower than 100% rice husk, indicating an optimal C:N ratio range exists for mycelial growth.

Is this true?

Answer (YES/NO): NO